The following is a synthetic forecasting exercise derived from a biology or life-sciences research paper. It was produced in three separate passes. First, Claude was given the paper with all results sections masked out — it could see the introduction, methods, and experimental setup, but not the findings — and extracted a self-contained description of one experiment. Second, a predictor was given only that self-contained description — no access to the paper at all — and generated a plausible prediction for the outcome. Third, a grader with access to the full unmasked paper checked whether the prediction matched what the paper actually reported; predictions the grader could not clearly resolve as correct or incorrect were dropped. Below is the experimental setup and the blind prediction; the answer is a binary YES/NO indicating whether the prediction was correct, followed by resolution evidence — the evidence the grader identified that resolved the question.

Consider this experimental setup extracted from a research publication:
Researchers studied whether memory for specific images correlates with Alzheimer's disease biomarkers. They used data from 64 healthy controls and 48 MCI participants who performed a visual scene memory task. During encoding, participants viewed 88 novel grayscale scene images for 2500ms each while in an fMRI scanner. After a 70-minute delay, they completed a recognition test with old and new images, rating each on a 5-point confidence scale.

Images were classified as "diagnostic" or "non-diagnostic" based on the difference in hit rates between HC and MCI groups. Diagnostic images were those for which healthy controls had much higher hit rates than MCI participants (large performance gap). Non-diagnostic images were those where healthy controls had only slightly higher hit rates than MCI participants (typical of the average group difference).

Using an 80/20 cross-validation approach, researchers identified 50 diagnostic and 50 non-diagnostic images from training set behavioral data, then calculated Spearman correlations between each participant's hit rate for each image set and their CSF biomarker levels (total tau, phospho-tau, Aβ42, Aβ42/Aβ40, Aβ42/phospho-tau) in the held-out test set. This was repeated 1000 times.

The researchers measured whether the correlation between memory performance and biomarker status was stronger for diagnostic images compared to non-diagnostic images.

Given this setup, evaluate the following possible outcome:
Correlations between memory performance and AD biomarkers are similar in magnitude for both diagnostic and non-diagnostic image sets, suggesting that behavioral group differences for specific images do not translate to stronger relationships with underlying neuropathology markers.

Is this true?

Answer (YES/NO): NO